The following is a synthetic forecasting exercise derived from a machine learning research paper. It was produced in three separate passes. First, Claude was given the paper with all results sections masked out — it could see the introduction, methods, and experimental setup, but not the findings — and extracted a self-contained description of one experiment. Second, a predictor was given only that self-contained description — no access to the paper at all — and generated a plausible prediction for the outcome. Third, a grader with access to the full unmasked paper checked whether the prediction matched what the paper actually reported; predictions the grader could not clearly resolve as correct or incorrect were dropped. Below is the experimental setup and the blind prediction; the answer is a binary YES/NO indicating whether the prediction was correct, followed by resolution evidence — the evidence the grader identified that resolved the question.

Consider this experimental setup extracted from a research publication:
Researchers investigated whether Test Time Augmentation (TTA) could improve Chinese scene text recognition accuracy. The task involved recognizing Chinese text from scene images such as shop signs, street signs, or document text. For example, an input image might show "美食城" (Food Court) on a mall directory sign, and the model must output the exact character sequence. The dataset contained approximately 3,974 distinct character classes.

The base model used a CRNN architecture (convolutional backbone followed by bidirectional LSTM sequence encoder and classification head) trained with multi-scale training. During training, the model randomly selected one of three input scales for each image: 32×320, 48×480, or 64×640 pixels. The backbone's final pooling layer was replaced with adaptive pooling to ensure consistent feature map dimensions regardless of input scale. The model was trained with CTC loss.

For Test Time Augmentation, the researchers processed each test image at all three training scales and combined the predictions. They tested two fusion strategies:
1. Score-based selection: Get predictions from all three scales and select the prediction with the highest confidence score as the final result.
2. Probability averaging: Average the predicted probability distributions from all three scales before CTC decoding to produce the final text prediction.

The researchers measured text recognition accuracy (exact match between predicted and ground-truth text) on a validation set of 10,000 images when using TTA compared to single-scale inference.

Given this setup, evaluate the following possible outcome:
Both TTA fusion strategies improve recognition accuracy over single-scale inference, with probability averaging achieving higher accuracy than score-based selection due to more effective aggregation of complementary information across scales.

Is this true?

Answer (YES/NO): NO